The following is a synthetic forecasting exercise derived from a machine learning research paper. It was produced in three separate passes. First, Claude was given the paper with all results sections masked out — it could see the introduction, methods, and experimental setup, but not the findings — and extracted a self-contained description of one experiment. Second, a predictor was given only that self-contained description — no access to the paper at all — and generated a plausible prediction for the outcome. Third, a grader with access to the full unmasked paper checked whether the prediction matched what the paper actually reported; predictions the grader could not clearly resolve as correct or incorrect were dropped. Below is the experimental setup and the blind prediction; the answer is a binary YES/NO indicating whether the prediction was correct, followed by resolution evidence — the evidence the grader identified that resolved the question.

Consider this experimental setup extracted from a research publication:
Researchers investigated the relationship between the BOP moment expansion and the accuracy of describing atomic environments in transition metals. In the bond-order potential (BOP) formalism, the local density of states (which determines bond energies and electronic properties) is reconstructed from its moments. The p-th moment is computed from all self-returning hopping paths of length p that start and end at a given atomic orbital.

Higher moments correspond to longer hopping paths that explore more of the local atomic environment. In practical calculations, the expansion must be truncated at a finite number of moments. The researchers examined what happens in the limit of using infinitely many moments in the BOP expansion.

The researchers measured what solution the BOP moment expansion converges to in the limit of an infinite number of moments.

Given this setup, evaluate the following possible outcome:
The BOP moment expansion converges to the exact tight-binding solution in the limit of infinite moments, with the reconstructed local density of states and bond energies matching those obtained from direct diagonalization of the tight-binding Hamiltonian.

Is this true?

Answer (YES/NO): YES